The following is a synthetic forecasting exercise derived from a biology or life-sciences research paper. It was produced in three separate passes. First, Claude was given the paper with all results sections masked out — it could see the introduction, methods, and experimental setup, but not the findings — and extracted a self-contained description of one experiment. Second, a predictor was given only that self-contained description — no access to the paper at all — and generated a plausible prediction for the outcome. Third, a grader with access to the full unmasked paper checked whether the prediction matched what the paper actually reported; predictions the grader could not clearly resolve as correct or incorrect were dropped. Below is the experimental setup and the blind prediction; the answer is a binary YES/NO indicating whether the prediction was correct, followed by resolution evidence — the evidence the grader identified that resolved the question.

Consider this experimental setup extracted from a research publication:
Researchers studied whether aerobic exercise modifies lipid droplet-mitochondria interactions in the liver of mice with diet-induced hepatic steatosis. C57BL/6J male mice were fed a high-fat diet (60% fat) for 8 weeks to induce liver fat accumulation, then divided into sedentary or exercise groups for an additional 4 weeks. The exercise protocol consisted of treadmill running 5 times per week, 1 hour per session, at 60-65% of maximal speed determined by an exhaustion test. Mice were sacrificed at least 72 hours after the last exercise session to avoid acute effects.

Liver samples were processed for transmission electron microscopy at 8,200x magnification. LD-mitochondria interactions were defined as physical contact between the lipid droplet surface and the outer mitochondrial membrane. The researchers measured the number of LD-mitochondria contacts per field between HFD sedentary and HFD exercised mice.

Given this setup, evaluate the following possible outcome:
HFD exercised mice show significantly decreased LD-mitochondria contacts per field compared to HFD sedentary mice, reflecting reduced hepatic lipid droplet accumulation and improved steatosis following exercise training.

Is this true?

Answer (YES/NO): YES